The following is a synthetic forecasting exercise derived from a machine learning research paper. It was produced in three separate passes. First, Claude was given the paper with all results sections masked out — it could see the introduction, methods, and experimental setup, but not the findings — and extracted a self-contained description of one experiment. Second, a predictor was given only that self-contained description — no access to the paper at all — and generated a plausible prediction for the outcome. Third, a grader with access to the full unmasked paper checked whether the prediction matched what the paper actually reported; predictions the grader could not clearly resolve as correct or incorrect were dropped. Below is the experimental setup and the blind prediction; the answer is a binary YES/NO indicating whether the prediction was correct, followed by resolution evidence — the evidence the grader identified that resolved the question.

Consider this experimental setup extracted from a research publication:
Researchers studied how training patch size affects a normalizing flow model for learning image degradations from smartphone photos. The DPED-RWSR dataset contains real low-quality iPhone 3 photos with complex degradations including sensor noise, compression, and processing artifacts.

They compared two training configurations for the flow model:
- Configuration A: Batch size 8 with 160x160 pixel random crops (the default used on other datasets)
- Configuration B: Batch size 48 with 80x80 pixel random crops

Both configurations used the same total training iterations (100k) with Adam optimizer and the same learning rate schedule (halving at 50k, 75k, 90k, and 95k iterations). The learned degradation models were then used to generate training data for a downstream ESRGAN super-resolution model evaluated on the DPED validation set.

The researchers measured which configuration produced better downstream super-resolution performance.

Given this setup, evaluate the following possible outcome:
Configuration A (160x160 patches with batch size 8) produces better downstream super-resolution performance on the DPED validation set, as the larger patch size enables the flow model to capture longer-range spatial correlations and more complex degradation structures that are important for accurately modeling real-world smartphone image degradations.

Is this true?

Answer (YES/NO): NO